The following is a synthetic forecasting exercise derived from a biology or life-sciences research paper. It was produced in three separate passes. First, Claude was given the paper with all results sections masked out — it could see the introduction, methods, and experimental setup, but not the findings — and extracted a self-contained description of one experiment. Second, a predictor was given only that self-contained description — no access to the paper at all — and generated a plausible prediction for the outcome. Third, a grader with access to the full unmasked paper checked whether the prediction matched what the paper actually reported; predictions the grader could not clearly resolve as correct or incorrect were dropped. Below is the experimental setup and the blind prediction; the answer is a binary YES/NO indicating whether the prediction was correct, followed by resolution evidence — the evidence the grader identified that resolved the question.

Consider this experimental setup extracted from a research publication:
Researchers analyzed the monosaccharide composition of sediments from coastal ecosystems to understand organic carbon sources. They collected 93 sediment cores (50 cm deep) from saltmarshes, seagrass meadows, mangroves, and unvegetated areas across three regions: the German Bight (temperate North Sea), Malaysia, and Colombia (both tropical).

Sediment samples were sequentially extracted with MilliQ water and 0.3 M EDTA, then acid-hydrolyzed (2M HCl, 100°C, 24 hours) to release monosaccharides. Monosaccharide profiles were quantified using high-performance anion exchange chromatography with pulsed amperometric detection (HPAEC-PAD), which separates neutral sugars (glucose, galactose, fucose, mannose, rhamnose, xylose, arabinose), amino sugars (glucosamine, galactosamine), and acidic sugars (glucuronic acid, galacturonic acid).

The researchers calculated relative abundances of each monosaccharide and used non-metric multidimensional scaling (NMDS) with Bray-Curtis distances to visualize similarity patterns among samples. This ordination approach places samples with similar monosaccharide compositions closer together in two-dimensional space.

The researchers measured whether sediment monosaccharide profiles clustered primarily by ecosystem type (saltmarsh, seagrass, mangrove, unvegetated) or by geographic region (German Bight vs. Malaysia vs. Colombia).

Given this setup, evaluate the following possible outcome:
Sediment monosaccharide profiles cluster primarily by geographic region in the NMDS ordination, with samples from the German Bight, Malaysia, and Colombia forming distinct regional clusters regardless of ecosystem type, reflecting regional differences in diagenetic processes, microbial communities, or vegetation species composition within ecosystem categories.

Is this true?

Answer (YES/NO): NO